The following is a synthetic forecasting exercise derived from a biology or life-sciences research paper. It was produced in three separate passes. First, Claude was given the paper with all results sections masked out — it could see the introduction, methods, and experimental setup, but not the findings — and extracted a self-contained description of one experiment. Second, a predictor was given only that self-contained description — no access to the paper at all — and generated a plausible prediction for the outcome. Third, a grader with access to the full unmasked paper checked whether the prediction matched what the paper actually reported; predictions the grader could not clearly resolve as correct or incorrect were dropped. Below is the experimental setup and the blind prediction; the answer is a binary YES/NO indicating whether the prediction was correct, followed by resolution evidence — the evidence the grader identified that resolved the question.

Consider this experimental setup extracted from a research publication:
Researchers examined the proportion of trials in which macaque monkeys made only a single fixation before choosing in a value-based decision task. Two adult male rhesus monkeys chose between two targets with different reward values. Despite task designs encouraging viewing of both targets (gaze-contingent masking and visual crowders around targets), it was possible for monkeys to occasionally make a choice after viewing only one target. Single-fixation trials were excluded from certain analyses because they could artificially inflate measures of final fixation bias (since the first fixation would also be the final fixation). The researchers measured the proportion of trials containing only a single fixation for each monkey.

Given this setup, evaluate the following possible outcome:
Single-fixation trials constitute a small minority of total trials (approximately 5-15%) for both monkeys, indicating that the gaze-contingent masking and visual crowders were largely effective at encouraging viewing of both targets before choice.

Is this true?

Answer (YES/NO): NO